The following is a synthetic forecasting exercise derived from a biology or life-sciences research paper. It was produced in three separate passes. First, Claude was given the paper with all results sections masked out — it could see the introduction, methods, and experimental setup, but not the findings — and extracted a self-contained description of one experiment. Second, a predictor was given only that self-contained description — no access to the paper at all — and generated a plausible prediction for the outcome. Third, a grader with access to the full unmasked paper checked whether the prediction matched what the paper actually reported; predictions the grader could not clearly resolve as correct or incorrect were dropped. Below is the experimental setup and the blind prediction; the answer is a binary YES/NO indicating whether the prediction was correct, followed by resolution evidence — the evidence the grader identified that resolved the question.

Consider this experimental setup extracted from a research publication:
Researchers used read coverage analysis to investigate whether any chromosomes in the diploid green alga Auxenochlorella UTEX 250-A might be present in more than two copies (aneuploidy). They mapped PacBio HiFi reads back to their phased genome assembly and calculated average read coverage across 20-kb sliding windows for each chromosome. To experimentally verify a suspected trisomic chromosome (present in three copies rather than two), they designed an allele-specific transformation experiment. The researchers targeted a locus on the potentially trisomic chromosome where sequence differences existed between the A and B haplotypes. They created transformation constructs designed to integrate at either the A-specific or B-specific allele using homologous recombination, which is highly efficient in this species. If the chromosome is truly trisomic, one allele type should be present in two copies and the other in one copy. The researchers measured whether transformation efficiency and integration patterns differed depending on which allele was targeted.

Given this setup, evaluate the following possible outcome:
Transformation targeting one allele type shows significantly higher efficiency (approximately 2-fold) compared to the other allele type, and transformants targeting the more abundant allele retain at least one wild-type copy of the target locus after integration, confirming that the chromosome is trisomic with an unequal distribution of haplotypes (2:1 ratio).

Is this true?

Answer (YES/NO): NO